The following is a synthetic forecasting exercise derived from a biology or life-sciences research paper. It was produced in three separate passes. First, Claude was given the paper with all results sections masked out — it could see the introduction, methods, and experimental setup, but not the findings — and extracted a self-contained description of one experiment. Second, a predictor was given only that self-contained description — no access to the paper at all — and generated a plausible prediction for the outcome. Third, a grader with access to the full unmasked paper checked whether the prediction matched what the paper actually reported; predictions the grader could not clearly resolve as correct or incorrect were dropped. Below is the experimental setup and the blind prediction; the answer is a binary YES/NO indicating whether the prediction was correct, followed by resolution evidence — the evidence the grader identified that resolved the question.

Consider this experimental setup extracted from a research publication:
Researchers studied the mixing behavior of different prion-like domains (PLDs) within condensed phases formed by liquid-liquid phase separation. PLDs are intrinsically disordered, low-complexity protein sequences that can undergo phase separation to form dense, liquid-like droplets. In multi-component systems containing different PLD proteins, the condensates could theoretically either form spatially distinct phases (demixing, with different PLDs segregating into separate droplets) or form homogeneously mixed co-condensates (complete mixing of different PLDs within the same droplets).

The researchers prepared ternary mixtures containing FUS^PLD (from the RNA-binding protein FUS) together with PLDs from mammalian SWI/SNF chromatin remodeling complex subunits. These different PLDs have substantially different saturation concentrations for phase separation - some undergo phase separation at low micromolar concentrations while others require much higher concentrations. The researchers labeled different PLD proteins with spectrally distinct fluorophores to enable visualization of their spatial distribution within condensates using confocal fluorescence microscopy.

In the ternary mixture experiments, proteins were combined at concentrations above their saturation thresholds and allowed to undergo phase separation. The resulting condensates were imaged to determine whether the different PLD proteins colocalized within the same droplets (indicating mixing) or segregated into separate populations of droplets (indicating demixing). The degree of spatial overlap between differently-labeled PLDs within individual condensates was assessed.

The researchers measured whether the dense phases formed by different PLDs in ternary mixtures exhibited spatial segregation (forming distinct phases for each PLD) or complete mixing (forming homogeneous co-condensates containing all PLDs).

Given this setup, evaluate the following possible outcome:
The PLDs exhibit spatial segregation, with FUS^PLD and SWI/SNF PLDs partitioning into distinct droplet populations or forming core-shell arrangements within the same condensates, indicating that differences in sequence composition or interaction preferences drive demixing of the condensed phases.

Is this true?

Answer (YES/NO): NO